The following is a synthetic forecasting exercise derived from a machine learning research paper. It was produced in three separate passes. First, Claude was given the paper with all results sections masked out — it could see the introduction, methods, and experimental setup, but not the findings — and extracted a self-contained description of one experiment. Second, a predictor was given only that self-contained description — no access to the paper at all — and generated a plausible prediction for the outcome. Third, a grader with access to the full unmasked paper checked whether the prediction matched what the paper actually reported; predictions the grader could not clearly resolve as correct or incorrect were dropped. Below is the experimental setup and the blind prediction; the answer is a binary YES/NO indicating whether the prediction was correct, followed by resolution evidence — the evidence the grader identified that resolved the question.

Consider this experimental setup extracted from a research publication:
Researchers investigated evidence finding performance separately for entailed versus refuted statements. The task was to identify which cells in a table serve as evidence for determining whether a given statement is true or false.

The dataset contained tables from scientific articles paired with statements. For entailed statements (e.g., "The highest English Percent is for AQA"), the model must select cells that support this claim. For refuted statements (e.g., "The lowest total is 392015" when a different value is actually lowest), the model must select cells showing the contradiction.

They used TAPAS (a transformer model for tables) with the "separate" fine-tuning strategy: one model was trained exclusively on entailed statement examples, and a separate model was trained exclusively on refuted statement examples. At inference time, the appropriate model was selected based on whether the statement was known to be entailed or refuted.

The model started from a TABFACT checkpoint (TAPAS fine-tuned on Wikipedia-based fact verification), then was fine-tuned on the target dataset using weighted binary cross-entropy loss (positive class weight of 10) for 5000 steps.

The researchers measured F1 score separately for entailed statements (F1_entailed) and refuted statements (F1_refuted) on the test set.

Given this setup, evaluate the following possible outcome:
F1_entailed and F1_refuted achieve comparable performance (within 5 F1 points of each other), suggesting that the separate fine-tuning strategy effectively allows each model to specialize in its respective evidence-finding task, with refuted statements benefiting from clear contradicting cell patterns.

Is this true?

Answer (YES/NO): NO